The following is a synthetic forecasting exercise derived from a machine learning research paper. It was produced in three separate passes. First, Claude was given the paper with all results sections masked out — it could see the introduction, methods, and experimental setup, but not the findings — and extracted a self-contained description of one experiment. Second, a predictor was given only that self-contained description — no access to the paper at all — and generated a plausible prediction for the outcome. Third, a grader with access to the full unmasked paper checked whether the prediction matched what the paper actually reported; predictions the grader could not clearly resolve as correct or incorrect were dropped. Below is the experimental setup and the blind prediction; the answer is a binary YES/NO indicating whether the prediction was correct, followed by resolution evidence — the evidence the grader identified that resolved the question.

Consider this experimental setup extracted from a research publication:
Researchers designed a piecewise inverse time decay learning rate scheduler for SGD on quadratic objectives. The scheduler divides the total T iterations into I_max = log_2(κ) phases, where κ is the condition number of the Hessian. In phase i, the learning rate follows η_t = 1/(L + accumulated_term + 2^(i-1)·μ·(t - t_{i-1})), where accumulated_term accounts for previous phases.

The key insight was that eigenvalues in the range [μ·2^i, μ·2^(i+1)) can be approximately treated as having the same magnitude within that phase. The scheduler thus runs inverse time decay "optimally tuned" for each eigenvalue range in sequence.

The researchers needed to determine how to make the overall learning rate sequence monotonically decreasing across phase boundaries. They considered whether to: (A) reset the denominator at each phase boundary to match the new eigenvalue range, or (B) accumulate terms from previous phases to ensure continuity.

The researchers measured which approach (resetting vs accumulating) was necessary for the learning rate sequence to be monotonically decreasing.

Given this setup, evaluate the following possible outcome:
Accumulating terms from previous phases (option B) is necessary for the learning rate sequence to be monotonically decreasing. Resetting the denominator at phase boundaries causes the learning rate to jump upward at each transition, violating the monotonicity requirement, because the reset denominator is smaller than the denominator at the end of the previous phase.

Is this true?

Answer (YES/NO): YES